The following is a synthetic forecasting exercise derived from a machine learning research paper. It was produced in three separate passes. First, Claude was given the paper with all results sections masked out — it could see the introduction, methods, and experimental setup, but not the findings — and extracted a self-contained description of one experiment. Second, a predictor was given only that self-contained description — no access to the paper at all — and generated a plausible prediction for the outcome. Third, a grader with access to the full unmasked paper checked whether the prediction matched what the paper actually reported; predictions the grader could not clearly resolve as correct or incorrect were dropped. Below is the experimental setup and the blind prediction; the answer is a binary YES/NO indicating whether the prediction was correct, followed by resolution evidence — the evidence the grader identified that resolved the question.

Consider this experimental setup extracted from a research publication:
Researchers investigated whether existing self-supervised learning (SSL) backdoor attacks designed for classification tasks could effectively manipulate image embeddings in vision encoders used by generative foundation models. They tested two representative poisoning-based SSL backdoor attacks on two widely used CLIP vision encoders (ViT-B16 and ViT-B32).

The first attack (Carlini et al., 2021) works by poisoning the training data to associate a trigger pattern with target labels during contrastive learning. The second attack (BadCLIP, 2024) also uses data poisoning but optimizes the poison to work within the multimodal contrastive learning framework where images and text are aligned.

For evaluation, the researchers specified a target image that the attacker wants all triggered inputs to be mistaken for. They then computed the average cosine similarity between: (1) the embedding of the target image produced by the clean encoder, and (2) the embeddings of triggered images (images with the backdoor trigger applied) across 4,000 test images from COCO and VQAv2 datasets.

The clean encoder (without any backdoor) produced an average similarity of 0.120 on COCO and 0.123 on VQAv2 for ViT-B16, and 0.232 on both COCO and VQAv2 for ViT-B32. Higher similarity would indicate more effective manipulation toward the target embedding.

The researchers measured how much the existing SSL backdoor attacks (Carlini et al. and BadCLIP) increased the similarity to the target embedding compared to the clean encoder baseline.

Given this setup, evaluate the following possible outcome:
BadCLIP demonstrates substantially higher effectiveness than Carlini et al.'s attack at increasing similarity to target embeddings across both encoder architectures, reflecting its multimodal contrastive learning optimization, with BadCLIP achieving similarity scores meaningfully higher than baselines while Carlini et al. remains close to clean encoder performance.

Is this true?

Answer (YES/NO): NO